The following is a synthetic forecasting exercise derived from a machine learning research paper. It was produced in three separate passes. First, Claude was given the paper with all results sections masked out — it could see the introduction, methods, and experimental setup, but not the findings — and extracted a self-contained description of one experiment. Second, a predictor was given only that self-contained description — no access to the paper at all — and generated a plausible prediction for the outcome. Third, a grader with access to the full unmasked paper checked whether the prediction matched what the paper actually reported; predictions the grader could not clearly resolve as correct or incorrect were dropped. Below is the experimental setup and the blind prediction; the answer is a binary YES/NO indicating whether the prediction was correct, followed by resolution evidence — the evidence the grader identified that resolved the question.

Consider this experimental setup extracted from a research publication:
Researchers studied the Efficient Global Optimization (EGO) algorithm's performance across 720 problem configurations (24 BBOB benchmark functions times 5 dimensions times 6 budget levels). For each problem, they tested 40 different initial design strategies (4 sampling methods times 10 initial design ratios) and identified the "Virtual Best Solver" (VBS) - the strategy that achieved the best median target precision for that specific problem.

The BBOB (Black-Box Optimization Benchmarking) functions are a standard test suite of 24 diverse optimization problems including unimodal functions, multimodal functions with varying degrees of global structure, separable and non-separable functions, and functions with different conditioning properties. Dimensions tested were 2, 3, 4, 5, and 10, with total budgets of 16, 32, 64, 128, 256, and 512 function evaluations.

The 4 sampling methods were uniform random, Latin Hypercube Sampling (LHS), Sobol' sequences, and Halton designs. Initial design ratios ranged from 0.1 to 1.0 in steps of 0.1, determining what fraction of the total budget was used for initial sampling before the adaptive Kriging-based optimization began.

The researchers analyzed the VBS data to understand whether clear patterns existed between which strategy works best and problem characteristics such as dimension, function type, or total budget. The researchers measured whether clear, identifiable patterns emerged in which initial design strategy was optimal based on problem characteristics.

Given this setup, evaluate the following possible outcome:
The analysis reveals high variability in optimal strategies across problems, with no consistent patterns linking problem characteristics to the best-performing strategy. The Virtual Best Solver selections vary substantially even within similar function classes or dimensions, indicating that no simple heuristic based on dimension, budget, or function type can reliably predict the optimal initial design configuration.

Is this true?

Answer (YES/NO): YES